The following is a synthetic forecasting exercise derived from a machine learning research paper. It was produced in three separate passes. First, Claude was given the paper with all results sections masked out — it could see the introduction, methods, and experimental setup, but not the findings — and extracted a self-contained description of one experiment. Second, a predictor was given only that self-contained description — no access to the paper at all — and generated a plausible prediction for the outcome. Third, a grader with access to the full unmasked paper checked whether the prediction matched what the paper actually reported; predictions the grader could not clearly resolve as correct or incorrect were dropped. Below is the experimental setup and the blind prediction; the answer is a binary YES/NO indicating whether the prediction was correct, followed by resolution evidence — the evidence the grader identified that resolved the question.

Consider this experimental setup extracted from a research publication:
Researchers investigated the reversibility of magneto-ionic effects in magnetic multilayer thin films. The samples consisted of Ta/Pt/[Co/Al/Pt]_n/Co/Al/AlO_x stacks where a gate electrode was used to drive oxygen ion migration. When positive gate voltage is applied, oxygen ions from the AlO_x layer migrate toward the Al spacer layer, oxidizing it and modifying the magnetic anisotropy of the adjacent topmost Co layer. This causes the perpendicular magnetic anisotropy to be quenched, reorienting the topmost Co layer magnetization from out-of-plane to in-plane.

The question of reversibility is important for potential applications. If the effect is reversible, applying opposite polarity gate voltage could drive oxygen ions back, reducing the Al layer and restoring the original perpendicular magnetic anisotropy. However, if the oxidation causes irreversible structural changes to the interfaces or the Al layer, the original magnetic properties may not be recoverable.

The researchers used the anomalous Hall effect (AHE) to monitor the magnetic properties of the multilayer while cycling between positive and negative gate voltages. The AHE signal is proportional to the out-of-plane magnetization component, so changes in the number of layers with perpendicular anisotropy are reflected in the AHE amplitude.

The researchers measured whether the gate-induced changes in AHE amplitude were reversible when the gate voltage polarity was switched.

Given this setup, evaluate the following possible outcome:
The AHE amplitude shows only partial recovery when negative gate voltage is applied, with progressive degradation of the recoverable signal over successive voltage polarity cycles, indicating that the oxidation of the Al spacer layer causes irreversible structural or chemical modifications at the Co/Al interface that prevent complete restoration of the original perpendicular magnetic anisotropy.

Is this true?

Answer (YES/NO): NO